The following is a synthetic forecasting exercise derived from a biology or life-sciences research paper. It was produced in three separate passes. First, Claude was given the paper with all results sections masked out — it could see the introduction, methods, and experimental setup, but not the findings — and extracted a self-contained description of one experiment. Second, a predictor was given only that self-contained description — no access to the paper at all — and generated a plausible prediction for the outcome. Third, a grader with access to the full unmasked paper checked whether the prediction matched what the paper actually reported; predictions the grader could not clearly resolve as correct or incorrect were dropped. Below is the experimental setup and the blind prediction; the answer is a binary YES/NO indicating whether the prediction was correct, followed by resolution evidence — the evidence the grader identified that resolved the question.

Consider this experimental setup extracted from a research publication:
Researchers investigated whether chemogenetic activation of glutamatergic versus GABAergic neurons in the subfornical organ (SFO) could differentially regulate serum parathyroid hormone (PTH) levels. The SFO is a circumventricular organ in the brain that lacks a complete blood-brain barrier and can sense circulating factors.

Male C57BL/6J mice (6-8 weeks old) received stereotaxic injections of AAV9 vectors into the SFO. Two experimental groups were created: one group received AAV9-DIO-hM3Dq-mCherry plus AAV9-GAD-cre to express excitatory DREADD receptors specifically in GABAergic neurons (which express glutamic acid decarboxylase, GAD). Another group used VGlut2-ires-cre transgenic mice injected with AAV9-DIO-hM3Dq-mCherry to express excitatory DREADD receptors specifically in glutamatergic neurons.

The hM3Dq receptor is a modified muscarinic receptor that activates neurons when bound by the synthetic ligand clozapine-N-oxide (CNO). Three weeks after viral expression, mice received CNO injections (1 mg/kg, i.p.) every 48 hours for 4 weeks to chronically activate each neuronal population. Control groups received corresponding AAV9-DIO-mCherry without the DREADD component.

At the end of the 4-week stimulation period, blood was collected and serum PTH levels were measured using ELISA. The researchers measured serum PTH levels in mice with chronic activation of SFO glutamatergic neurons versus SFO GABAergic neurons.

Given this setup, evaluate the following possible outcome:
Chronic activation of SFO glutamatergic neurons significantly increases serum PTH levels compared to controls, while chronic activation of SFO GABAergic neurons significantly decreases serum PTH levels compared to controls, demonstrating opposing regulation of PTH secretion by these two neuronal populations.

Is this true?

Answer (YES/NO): YES